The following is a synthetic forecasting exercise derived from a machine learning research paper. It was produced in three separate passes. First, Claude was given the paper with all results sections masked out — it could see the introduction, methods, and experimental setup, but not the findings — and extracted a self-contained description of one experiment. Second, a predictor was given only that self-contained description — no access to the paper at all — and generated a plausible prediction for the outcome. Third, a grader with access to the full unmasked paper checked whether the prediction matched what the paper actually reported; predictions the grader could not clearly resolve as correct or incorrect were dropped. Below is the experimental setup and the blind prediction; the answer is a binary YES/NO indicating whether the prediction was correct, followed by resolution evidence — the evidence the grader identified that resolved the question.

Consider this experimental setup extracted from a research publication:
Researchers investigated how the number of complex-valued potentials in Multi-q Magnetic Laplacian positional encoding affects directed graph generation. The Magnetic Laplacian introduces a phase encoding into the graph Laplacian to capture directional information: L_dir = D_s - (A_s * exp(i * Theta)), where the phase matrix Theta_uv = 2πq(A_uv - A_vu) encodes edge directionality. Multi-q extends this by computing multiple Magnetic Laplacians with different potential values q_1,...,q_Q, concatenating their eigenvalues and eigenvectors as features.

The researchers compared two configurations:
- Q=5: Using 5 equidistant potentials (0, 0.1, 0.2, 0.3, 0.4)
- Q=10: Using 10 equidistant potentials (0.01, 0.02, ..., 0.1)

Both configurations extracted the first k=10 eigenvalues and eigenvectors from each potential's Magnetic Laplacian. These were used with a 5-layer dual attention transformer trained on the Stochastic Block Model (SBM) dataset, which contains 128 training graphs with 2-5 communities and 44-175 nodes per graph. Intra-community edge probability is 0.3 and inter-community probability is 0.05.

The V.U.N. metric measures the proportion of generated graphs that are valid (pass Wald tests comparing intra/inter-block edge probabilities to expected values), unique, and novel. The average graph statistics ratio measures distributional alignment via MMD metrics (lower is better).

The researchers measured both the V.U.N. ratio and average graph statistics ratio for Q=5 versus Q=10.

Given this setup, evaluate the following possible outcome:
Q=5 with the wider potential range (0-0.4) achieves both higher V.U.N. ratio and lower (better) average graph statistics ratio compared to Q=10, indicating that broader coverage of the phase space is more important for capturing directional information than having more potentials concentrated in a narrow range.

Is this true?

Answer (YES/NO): NO